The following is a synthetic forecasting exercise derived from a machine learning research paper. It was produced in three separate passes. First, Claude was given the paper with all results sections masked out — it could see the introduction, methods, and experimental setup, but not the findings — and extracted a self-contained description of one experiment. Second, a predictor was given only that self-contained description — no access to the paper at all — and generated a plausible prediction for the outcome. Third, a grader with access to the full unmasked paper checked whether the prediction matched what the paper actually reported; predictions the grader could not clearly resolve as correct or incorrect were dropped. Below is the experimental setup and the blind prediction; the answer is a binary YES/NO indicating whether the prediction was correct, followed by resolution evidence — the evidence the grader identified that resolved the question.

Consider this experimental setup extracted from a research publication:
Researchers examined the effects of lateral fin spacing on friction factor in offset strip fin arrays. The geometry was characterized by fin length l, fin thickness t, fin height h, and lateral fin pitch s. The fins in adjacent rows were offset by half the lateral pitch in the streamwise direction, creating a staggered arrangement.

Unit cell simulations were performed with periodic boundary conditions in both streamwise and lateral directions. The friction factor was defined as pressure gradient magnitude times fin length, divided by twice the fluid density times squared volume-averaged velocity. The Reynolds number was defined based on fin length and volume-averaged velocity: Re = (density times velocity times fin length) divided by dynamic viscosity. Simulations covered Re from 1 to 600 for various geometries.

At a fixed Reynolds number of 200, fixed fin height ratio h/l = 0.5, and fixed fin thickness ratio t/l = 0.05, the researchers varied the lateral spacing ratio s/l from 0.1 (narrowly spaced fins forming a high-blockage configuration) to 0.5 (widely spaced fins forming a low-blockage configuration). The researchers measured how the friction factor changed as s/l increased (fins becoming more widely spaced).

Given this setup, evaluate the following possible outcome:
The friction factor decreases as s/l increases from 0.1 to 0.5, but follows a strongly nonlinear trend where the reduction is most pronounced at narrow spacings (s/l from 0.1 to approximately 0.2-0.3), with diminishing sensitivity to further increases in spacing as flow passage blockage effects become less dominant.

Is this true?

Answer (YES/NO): YES